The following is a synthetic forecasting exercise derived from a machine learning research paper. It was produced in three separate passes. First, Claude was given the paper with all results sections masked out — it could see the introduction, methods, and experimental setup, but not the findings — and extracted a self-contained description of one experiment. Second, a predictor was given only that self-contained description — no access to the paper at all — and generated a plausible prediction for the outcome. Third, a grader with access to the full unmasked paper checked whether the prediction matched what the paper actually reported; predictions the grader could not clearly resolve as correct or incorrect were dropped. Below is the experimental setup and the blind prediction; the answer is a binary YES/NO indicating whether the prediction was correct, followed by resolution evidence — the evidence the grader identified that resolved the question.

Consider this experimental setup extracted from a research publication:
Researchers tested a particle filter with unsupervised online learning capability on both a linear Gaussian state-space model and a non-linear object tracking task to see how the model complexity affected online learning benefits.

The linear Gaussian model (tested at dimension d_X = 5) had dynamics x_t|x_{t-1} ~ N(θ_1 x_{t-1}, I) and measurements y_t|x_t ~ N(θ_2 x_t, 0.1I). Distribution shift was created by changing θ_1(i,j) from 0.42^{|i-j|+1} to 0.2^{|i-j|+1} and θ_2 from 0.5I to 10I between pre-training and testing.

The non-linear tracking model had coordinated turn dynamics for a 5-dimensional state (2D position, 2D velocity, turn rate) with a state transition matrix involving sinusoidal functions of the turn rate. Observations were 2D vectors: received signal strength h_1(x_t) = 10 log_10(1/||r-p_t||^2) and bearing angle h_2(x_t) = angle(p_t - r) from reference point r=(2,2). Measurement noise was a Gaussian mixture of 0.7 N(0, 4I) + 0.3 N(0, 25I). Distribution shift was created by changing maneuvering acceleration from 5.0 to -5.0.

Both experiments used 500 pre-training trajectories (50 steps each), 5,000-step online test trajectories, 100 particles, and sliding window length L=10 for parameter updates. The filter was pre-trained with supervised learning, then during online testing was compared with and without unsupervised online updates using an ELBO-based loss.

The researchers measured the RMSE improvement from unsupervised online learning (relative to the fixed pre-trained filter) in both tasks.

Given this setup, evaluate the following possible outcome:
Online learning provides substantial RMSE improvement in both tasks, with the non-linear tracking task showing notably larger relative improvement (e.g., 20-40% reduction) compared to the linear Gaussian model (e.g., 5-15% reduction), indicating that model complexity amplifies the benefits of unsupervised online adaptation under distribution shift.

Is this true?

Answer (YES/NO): NO